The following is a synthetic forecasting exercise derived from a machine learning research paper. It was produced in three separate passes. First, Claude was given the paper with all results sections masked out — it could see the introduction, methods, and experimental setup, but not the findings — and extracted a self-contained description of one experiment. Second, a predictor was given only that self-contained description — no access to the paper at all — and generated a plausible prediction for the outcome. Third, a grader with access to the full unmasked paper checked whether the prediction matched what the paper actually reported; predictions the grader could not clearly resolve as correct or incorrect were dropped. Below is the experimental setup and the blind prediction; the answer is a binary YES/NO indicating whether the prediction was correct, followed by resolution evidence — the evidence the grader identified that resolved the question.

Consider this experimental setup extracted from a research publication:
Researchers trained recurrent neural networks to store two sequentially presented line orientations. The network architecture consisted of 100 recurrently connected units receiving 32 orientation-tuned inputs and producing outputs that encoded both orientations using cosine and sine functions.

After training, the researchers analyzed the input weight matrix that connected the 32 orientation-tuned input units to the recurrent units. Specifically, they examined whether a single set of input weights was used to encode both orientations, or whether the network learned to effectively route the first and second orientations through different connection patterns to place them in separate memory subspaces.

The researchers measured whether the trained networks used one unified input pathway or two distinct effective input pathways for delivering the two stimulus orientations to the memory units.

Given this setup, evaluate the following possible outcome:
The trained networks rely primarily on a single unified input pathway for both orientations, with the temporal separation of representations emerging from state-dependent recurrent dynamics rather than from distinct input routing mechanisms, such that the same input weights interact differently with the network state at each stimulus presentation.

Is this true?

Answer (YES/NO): YES